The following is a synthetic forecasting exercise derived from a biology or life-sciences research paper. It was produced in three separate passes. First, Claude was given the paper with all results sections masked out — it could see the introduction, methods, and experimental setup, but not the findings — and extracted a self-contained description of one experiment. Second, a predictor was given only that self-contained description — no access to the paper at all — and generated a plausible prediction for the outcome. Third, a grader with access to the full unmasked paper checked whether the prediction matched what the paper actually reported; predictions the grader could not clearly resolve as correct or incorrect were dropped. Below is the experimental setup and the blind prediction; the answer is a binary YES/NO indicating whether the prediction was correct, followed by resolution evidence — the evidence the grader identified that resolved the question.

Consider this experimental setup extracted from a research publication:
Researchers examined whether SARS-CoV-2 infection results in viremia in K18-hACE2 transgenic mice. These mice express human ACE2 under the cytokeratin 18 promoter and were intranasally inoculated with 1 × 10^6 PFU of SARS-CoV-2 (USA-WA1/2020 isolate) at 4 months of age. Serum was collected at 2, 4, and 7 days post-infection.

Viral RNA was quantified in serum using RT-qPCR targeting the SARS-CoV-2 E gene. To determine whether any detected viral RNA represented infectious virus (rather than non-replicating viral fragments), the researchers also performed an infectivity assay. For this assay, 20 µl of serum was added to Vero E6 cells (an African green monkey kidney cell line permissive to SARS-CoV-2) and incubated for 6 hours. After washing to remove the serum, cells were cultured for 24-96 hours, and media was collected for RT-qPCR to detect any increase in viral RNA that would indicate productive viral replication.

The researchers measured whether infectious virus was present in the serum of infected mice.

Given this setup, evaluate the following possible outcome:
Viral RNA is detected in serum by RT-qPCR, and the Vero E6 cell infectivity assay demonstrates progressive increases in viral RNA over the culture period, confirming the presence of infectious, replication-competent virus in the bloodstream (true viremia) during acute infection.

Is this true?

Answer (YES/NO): NO